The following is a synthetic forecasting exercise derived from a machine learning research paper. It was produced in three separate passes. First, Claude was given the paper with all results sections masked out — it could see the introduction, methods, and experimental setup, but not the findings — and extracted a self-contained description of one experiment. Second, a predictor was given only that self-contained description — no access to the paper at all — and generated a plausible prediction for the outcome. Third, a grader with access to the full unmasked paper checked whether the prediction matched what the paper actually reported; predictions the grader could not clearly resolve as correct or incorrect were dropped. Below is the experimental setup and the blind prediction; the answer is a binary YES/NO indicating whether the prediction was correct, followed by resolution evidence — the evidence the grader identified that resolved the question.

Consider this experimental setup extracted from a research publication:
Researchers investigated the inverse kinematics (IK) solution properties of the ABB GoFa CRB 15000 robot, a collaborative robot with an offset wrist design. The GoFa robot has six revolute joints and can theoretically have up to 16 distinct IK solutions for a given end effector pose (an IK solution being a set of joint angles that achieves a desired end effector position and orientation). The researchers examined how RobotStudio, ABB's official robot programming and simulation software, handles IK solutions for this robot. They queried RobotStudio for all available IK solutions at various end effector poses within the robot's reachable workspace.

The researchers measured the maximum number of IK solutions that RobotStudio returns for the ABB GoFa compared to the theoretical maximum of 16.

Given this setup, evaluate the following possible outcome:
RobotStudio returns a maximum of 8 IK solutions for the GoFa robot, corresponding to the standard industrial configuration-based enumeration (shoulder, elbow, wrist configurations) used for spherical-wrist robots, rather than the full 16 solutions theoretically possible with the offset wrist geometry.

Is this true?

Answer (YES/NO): YES